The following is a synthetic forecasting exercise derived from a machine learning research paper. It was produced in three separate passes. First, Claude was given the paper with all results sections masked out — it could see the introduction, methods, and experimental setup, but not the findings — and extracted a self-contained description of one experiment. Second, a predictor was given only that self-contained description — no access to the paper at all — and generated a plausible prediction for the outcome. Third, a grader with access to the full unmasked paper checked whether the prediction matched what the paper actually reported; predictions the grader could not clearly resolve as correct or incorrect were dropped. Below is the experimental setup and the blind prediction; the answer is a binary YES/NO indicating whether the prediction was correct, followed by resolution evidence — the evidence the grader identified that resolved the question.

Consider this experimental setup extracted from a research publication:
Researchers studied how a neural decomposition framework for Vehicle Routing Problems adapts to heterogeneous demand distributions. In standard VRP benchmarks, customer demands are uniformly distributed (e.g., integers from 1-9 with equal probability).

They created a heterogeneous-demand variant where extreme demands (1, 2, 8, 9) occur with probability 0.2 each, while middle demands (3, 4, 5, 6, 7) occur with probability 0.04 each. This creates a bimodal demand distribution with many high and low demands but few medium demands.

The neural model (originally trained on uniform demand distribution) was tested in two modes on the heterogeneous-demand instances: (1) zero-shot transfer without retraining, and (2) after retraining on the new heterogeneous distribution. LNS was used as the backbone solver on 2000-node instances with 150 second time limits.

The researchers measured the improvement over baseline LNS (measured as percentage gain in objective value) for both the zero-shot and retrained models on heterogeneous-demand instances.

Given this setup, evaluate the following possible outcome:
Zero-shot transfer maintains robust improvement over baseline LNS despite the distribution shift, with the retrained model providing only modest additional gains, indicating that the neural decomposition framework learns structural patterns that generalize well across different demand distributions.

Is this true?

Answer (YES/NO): YES